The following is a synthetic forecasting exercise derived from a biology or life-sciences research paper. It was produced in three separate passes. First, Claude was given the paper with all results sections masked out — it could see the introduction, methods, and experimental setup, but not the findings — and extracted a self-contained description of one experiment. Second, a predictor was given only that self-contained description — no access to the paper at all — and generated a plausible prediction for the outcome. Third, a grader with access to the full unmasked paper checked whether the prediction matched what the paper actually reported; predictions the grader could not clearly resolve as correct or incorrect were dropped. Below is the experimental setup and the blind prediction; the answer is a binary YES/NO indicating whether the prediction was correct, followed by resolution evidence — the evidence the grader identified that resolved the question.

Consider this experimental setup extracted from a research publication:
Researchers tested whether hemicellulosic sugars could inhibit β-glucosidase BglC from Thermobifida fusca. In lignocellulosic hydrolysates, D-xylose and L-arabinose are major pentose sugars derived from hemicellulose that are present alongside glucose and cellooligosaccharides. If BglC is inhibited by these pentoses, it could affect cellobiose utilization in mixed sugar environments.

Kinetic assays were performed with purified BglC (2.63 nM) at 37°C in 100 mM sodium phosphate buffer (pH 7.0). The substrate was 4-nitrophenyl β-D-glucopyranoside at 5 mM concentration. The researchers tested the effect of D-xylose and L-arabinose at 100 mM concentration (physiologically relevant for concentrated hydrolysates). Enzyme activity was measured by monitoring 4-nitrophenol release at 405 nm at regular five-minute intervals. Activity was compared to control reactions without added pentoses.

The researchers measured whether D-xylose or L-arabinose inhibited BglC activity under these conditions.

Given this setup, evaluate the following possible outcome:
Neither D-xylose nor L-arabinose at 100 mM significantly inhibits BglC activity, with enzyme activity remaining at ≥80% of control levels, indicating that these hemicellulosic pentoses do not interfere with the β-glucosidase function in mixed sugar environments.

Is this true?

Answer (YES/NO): YES